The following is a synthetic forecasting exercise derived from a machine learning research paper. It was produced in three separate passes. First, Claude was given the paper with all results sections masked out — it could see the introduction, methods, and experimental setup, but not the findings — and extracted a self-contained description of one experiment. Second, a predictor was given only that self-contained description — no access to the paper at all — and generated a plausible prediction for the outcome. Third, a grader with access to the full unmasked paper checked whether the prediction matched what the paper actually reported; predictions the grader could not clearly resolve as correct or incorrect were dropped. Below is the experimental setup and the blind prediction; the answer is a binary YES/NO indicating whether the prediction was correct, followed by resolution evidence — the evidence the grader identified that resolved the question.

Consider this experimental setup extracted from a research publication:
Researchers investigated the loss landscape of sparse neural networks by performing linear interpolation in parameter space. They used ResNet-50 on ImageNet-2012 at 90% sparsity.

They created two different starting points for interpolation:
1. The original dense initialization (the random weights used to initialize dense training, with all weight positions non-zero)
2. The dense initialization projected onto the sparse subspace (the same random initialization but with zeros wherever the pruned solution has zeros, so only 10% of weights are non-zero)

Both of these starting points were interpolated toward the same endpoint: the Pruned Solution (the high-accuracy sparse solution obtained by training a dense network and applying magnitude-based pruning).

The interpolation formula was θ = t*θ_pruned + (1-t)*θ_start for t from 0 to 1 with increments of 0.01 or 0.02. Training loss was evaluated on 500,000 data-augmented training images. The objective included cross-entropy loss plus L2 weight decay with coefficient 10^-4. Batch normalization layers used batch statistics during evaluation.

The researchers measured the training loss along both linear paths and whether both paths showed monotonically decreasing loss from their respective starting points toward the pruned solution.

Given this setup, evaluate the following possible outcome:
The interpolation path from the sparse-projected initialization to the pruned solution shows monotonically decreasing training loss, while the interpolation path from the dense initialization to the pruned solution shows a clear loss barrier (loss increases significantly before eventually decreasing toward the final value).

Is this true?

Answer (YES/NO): NO